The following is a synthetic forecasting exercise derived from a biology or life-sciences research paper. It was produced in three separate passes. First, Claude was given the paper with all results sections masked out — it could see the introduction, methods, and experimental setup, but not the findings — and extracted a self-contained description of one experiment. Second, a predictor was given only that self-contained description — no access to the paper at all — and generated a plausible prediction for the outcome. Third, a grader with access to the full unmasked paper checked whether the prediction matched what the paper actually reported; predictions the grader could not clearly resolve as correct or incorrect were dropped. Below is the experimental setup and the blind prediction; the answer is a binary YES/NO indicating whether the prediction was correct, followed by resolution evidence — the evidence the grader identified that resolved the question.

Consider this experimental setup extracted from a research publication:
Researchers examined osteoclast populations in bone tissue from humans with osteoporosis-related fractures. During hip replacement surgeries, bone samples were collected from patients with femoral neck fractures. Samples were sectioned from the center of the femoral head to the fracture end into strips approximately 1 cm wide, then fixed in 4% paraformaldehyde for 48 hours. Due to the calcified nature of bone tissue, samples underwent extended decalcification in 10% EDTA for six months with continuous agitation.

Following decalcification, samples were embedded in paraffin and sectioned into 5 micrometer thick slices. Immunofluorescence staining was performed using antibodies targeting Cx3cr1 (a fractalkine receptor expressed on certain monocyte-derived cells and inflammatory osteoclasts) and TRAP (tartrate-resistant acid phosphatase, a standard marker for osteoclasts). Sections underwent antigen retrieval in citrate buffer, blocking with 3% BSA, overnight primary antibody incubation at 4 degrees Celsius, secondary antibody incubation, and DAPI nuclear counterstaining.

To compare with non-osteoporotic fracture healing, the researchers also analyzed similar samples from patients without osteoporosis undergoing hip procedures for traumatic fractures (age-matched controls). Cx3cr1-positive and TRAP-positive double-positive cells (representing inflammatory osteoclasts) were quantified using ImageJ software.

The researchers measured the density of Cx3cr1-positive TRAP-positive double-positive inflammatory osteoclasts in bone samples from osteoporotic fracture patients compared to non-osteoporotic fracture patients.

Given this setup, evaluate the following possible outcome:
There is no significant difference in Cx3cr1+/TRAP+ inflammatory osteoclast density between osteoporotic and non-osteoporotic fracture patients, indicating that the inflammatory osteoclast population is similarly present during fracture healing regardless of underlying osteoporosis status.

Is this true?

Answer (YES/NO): NO